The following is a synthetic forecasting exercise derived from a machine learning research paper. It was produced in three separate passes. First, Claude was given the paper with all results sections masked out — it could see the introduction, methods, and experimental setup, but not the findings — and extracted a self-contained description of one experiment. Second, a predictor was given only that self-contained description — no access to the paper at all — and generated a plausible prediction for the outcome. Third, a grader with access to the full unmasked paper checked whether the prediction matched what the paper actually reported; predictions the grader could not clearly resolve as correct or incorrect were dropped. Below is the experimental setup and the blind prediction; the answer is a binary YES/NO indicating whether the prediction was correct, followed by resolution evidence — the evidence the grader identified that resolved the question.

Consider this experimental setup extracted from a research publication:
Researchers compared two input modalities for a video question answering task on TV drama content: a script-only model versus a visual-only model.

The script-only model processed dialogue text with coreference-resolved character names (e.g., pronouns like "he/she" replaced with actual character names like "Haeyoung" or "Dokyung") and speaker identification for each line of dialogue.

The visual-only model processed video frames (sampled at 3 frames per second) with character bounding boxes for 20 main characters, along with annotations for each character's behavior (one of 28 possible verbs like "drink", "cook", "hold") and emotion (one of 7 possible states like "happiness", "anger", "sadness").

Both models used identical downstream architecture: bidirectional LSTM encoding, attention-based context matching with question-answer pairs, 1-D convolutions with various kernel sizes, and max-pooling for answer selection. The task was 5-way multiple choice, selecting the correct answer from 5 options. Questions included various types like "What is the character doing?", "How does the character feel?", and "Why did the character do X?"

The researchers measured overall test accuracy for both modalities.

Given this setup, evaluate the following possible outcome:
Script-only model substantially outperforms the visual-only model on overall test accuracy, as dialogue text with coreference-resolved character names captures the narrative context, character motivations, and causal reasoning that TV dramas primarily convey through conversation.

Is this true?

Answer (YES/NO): NO